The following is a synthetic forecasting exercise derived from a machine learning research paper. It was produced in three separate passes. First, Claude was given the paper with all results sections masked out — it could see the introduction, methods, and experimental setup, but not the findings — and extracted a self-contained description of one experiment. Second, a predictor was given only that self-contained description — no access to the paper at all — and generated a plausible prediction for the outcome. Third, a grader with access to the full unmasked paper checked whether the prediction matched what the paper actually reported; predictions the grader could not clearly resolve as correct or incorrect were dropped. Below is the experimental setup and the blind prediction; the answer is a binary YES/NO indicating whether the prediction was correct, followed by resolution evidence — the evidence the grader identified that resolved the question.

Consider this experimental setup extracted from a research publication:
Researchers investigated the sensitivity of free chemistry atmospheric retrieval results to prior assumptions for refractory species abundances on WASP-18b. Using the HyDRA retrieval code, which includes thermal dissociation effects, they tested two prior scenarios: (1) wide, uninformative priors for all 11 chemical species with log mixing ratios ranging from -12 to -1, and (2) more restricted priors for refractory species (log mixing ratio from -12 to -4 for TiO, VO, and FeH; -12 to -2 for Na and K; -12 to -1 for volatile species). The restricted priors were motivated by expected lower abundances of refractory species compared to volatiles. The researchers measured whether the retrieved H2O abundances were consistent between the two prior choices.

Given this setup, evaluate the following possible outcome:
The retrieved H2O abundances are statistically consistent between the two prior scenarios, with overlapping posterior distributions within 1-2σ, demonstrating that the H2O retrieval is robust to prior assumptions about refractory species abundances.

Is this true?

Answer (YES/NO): YES